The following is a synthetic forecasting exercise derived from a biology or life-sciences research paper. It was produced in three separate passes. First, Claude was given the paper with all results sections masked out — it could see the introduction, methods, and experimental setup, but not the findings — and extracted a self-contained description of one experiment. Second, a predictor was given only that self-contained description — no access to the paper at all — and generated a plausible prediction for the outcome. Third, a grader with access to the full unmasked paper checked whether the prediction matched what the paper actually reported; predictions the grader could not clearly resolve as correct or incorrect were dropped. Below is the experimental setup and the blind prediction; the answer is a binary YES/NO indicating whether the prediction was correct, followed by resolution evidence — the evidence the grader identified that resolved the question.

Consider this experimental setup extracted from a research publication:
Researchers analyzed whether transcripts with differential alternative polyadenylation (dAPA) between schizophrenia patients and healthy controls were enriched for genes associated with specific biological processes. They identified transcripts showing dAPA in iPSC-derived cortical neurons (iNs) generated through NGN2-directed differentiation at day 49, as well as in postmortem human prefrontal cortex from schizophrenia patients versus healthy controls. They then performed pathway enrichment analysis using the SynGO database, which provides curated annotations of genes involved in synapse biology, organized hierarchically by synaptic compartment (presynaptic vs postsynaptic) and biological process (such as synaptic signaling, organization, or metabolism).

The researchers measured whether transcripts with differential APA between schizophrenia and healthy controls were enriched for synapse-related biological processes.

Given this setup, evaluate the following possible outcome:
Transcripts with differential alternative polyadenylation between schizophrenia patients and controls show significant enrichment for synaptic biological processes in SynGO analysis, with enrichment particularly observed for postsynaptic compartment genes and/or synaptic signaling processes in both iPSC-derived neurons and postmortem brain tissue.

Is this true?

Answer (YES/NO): YES